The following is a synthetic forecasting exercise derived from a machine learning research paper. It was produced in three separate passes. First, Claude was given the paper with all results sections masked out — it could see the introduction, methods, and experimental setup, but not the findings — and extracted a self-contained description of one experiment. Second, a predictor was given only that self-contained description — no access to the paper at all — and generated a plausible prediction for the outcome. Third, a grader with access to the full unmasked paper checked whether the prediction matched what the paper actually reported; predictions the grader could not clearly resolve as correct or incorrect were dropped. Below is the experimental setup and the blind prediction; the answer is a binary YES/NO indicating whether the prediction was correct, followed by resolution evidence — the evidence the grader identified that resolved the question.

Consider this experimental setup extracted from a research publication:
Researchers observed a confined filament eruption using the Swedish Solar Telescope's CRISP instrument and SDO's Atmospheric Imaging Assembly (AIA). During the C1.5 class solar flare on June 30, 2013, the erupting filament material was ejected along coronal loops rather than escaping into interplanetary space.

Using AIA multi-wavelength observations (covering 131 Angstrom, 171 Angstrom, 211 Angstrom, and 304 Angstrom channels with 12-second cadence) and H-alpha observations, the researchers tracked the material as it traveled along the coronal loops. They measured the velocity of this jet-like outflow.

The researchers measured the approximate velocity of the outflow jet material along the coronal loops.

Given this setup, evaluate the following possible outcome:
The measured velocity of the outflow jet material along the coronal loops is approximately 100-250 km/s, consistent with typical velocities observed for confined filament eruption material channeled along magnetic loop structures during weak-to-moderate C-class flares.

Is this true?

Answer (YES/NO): NO